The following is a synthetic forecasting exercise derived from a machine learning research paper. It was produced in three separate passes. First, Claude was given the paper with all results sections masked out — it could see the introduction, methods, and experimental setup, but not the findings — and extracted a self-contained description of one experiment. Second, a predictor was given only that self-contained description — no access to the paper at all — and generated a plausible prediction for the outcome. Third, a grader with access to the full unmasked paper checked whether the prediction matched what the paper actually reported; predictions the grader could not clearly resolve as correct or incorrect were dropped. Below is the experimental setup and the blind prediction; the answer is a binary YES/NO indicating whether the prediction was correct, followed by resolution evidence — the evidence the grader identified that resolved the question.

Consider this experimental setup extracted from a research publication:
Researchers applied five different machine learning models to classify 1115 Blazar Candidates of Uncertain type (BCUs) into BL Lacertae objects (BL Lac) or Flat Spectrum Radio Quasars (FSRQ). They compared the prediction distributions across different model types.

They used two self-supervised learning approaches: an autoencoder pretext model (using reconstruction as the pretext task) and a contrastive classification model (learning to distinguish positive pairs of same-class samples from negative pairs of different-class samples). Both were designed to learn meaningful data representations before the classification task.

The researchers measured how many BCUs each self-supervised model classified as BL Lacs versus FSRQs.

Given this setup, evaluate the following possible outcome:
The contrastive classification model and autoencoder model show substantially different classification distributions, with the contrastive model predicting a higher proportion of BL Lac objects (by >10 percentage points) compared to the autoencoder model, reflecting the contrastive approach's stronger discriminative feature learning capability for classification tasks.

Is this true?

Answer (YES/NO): NO